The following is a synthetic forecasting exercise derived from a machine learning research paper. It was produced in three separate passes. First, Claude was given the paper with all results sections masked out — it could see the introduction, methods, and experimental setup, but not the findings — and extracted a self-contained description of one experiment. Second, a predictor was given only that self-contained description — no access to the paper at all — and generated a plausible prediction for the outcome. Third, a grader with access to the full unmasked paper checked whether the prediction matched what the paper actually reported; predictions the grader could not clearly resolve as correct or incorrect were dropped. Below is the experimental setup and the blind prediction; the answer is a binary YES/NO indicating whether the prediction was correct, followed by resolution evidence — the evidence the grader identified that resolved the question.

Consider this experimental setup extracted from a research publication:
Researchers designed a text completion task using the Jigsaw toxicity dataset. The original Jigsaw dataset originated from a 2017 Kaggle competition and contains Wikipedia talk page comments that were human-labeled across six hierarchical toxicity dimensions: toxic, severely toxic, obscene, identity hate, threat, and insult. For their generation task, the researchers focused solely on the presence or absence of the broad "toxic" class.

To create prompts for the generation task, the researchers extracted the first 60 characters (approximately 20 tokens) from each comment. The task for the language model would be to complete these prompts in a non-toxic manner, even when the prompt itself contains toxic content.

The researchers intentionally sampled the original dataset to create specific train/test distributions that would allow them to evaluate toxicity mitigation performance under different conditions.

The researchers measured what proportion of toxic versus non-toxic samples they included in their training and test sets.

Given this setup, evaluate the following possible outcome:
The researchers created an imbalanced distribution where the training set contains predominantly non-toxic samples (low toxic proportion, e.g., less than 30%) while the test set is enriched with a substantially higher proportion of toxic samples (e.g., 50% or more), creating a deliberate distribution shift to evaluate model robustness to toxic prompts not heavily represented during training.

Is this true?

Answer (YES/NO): NO